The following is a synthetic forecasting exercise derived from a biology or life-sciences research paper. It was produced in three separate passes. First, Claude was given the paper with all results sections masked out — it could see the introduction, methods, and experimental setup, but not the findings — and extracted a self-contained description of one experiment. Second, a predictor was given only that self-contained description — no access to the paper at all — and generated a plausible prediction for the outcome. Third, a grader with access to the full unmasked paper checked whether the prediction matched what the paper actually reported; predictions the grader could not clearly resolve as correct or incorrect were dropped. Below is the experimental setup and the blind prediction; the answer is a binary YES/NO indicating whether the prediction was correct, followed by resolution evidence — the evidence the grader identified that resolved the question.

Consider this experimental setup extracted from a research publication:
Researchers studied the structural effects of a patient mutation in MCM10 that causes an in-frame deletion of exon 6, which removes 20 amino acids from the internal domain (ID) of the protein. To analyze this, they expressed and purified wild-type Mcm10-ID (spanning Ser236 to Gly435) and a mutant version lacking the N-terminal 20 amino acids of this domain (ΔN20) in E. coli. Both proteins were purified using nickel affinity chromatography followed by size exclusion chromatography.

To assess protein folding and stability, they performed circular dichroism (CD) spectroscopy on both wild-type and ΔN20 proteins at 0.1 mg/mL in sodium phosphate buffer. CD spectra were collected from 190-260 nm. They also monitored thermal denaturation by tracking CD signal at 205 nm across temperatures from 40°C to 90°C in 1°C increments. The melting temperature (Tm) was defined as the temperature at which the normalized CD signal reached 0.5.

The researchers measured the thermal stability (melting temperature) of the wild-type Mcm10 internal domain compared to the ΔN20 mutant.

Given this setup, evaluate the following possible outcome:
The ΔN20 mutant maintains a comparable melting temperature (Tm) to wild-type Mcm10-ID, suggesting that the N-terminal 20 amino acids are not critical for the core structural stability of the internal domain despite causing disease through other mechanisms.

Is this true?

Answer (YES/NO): NO